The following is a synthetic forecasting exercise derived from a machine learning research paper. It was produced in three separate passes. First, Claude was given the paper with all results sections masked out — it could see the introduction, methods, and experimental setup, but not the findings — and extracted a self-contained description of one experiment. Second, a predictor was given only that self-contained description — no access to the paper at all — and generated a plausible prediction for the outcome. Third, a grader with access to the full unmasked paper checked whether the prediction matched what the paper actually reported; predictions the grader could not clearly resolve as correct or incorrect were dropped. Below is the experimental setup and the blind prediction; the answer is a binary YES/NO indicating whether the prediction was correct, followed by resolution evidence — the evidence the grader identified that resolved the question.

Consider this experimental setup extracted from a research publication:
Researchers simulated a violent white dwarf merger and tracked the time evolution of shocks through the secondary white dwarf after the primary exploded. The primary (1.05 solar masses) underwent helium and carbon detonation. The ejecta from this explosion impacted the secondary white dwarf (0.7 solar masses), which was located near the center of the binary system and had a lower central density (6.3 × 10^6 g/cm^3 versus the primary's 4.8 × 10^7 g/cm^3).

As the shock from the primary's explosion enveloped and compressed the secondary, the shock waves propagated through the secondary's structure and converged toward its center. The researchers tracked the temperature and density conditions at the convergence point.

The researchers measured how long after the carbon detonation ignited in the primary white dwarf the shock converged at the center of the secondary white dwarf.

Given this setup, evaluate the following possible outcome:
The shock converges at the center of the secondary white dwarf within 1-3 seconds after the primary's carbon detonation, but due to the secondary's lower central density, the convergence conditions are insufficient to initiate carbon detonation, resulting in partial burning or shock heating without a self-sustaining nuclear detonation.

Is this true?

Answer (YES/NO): NO